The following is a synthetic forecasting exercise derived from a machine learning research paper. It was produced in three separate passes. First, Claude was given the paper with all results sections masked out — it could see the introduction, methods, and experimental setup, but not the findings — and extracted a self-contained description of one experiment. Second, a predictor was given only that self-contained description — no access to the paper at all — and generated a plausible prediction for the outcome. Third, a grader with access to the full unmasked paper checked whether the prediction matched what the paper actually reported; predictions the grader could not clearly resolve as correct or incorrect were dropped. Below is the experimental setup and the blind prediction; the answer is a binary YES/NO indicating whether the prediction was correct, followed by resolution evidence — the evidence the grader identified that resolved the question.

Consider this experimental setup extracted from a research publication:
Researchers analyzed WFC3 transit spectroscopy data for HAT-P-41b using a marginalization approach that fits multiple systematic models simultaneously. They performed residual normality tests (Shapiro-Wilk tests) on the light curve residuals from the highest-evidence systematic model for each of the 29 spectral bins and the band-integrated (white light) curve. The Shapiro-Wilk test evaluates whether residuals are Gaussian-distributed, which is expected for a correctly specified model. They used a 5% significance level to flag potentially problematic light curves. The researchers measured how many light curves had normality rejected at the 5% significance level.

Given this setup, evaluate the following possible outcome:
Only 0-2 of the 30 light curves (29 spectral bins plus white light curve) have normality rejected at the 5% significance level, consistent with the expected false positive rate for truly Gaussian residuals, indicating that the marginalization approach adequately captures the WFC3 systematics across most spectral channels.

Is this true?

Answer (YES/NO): YES